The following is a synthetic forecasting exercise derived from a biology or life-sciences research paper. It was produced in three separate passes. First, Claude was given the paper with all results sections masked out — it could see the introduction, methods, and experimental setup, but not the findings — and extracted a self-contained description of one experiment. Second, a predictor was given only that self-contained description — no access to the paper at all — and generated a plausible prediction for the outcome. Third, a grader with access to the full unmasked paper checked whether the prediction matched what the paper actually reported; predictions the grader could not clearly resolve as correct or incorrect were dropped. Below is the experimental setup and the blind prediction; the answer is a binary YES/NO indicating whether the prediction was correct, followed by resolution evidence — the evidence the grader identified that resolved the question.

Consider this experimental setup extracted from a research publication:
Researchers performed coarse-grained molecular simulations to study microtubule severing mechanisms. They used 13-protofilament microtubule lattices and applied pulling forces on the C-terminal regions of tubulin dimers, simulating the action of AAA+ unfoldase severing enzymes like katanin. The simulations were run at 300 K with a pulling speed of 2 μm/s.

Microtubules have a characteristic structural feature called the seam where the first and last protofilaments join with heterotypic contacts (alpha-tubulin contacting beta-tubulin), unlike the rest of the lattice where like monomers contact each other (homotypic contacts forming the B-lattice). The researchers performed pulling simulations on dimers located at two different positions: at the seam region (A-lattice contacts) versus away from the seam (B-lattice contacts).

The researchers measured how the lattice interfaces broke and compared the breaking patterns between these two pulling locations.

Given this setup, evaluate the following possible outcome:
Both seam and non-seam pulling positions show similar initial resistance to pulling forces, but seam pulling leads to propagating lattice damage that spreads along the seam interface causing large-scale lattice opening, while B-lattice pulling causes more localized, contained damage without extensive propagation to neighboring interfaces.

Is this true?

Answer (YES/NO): NO